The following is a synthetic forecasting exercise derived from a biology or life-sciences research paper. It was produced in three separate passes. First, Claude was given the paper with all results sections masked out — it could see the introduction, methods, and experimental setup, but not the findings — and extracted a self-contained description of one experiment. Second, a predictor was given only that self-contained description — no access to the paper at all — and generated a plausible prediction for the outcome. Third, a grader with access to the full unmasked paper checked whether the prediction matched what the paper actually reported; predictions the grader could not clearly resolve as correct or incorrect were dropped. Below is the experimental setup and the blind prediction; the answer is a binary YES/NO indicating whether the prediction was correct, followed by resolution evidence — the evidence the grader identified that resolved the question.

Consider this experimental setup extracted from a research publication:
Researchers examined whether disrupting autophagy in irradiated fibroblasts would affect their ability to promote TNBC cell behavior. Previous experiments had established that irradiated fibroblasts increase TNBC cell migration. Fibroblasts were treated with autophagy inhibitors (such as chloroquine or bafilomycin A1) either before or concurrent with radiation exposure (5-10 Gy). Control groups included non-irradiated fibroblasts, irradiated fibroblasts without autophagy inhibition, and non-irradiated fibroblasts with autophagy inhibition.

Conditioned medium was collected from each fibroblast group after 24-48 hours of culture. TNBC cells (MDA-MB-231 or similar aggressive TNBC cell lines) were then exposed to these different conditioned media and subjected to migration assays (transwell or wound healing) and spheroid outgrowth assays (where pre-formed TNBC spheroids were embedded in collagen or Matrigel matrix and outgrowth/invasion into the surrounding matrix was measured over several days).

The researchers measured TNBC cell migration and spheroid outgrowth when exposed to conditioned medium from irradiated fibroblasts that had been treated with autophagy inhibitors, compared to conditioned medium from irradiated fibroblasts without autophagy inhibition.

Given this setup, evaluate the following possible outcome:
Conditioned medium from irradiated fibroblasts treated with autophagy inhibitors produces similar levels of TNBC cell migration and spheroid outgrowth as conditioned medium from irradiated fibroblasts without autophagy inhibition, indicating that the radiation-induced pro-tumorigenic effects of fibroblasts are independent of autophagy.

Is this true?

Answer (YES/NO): NO